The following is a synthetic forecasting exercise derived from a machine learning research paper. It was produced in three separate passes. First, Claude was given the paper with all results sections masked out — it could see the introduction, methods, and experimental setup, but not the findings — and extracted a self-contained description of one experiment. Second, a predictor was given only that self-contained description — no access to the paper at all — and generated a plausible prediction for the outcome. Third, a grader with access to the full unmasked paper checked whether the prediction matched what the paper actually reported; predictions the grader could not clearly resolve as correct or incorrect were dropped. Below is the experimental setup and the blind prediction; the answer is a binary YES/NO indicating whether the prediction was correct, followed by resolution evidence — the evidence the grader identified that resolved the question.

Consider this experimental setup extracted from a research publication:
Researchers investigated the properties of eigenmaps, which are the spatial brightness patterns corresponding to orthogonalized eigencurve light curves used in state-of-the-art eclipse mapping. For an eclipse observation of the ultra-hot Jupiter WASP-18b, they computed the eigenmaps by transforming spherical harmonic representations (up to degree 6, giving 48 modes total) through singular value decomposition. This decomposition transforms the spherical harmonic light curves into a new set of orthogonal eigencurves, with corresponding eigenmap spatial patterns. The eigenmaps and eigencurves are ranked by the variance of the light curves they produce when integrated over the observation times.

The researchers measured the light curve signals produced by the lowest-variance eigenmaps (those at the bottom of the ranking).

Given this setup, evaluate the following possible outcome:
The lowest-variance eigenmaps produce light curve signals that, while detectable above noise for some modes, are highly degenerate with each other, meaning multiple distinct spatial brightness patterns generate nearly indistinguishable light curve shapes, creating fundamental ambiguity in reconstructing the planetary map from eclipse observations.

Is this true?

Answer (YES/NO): NO